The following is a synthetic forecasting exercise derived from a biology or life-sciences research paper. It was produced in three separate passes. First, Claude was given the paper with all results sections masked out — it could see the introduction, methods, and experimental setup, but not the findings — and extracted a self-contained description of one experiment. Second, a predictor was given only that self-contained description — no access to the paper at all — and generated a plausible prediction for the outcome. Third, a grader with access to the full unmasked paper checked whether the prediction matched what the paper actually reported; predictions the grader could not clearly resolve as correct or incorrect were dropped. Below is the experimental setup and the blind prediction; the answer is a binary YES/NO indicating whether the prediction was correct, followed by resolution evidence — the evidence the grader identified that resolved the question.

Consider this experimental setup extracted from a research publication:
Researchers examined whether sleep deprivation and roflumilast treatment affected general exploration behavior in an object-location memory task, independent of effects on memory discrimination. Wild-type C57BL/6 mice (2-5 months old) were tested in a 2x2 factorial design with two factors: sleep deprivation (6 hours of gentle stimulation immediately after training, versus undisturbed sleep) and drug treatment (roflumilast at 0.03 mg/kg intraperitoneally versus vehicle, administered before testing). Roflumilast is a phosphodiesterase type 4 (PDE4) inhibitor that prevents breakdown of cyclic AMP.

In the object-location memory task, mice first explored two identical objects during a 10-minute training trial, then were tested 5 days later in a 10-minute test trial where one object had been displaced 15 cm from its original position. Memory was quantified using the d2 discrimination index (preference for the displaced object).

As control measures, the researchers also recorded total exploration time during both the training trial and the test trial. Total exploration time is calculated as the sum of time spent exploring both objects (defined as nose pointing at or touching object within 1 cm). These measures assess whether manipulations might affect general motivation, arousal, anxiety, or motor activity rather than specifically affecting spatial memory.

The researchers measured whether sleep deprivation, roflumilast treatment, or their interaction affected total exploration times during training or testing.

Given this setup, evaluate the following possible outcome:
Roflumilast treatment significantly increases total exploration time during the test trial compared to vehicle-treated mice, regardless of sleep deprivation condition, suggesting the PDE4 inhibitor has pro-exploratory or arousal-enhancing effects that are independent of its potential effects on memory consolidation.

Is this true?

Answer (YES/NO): NO